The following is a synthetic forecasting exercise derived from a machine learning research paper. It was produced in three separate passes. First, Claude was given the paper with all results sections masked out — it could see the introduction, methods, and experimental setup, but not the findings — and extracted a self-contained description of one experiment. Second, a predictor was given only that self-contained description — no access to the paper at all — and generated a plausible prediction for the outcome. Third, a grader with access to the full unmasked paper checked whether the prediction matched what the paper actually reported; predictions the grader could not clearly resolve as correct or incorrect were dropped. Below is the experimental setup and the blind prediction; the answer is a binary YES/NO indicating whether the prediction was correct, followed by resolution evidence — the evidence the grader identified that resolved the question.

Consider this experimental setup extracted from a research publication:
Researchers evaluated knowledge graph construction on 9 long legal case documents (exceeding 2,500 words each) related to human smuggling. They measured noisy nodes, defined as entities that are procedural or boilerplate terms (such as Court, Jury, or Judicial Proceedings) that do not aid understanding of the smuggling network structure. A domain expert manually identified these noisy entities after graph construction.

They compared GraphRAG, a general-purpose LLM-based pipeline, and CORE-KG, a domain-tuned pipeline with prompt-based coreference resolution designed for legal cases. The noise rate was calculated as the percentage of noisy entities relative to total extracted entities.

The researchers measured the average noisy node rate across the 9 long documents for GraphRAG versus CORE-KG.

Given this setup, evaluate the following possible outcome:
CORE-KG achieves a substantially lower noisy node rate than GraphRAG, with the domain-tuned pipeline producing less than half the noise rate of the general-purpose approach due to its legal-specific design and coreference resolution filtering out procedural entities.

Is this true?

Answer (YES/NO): NO